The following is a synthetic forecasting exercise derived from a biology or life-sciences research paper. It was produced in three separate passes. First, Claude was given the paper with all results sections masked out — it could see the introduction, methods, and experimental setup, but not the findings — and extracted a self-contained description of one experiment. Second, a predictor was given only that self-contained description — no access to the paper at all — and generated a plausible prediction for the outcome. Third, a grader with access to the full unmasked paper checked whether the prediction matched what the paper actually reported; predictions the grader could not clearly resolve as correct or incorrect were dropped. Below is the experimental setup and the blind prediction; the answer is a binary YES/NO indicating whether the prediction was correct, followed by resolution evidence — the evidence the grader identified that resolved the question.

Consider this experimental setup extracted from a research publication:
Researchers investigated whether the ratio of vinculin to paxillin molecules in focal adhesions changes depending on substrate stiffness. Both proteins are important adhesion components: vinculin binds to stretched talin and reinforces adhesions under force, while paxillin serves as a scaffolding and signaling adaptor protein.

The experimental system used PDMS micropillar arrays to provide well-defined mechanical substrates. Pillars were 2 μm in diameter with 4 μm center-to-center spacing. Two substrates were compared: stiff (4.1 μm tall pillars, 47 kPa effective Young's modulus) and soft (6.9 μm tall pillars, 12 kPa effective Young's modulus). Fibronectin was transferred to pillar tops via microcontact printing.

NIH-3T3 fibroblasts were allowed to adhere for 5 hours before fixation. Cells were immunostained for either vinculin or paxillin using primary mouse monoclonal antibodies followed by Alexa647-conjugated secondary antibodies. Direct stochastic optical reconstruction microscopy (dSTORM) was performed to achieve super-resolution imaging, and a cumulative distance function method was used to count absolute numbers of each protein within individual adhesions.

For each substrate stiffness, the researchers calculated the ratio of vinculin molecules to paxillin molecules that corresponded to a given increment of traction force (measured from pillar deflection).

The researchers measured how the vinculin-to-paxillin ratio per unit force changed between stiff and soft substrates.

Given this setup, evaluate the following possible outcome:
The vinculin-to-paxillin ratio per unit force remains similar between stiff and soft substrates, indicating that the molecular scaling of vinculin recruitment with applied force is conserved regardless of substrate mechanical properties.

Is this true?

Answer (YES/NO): NO